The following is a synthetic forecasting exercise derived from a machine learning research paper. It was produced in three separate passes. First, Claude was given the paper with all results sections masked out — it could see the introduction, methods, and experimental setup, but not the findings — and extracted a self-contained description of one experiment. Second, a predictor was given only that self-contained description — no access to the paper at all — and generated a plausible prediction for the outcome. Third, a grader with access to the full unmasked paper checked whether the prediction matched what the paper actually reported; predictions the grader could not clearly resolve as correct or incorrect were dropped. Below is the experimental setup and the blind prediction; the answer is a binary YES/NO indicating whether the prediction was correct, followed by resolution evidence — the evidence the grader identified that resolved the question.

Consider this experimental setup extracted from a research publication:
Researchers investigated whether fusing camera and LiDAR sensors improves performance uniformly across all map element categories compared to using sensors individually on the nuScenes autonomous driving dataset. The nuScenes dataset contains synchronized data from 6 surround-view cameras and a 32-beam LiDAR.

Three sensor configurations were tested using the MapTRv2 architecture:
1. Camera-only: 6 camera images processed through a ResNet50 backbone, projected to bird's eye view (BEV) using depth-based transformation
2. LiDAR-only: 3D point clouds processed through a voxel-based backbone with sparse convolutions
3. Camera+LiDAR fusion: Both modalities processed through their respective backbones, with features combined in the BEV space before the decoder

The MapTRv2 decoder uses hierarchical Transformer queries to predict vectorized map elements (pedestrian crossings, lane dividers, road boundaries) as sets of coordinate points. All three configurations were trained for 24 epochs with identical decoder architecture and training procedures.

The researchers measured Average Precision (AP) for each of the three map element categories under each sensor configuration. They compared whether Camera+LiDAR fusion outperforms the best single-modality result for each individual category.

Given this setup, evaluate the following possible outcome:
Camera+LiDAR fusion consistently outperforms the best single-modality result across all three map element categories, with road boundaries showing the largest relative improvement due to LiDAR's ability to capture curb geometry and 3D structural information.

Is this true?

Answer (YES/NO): NO